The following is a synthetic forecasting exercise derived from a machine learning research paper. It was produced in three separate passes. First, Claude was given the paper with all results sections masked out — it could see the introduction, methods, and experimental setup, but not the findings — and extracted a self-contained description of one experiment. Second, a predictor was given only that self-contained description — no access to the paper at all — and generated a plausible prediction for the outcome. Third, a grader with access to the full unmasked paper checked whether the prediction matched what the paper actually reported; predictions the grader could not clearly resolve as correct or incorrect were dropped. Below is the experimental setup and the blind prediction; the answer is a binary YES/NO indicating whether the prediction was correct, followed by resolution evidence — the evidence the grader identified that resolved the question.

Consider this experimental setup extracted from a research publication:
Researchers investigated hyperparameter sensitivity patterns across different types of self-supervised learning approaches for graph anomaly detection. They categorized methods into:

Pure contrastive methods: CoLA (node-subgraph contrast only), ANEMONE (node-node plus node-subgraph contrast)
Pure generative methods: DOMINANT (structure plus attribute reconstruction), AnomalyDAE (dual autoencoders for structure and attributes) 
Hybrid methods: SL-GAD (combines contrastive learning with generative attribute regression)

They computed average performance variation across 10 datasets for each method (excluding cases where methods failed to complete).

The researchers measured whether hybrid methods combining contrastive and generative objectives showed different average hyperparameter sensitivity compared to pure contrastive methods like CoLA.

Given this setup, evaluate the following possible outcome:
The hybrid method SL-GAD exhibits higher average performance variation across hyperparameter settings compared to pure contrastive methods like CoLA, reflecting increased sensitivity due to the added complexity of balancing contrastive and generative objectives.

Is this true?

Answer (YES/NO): YES